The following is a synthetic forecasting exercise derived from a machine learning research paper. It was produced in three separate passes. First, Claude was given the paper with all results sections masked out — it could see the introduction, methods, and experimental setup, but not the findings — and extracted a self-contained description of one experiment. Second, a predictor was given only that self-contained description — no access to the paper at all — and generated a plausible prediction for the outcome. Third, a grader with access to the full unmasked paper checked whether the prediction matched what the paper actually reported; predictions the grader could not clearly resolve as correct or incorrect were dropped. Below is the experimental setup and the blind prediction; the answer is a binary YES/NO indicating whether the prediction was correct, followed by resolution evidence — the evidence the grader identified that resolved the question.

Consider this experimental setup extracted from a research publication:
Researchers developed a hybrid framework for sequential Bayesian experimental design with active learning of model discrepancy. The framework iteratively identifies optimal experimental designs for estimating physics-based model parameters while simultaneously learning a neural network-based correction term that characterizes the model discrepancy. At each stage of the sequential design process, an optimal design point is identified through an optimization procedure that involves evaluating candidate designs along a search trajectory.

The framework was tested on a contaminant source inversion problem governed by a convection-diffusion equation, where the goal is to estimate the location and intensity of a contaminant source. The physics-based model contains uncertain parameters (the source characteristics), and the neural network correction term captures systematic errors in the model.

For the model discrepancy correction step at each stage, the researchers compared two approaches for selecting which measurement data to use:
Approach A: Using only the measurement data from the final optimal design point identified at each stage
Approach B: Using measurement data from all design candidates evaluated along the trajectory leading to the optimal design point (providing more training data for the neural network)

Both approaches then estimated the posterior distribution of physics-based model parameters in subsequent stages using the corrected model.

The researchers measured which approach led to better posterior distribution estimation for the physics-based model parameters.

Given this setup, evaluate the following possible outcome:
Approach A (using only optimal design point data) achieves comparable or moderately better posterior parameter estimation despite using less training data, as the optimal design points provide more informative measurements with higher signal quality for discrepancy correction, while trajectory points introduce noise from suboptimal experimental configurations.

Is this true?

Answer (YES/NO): YES